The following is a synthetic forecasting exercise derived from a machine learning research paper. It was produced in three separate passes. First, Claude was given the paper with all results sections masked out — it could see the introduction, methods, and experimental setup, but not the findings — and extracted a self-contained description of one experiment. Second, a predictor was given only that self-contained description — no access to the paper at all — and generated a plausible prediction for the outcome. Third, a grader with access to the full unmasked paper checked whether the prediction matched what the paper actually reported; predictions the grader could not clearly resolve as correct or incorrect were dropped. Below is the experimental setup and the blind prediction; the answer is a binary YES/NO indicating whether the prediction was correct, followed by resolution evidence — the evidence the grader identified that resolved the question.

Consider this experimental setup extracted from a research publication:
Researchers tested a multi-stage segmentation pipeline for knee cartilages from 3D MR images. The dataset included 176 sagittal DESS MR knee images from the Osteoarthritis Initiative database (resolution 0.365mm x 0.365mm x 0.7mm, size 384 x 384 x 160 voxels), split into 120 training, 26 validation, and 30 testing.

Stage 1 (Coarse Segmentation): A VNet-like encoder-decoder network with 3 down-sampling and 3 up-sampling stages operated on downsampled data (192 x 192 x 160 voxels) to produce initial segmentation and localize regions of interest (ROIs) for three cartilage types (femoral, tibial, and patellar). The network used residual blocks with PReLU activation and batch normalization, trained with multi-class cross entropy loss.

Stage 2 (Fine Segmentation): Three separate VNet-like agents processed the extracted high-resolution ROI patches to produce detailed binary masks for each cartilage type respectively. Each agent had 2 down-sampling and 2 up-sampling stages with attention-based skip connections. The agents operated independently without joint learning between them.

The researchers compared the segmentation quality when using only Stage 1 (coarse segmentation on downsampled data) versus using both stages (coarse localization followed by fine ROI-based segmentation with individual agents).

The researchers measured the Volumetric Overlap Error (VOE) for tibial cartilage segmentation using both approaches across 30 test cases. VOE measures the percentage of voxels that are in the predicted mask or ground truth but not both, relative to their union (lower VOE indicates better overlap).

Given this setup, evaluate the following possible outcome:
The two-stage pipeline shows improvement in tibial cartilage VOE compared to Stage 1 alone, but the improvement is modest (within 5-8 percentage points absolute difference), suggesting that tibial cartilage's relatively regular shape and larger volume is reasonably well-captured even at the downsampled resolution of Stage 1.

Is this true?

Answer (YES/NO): YES